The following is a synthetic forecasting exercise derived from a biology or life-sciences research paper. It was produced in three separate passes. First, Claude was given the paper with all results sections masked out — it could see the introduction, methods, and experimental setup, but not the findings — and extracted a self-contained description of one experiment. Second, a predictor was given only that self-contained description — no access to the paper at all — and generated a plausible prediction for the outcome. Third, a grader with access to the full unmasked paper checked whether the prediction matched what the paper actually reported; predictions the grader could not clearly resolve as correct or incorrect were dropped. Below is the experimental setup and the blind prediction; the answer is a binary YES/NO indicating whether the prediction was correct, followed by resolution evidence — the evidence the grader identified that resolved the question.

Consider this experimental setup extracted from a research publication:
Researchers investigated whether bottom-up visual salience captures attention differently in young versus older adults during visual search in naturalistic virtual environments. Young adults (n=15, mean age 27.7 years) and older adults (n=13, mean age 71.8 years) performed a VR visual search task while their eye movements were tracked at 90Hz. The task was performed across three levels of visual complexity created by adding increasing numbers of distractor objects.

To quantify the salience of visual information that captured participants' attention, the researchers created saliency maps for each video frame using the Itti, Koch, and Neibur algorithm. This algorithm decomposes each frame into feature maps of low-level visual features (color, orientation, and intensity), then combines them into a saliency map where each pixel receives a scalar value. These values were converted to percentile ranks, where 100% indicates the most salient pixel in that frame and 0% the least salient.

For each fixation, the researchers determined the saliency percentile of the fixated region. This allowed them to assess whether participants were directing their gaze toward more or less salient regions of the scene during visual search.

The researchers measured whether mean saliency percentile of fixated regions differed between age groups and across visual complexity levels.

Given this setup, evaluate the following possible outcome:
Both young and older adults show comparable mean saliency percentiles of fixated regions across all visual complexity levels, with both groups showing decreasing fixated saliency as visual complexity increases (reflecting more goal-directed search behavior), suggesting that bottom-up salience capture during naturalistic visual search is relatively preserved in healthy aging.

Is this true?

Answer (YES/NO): NO